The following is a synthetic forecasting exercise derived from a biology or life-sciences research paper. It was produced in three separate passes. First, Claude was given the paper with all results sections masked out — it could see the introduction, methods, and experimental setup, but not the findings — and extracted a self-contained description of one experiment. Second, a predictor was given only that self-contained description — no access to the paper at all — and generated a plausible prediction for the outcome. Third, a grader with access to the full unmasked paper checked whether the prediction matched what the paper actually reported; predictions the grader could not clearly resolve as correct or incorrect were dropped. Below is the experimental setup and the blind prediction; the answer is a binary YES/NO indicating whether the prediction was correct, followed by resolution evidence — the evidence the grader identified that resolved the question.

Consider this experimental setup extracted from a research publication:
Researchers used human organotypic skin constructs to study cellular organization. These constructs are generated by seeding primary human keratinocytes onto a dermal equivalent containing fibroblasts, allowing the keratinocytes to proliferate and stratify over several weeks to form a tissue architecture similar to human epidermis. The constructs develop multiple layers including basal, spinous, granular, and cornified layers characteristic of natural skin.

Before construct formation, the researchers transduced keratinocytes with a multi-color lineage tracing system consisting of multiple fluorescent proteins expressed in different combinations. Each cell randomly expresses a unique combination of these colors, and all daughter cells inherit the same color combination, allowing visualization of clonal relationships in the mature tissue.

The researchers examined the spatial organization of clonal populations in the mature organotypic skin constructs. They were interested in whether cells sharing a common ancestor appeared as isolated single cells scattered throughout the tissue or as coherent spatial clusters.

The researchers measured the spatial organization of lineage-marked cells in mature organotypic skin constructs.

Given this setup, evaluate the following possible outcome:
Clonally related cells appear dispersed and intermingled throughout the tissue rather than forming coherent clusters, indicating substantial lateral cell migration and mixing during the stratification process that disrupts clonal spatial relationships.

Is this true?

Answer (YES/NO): NO